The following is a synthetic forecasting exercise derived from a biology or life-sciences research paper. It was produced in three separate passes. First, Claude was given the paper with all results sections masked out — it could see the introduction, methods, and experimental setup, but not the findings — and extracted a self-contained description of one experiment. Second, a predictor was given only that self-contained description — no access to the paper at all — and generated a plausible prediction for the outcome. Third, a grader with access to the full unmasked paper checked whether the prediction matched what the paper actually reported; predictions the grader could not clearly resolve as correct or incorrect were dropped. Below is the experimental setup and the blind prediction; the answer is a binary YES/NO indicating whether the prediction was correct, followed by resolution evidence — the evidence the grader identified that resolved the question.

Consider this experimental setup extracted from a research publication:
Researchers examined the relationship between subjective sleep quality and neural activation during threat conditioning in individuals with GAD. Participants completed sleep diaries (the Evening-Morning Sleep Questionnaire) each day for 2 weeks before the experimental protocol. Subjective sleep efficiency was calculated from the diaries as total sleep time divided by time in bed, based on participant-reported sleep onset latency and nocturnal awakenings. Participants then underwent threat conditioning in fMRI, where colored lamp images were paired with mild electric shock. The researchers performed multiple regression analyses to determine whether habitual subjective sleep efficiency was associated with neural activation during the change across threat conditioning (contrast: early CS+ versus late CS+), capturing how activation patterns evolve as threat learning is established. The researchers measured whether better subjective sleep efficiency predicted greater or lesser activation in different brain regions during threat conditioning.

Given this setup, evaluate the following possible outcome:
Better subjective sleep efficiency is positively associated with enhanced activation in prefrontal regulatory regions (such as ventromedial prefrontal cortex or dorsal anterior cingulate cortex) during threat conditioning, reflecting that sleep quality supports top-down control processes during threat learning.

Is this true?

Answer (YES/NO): NO